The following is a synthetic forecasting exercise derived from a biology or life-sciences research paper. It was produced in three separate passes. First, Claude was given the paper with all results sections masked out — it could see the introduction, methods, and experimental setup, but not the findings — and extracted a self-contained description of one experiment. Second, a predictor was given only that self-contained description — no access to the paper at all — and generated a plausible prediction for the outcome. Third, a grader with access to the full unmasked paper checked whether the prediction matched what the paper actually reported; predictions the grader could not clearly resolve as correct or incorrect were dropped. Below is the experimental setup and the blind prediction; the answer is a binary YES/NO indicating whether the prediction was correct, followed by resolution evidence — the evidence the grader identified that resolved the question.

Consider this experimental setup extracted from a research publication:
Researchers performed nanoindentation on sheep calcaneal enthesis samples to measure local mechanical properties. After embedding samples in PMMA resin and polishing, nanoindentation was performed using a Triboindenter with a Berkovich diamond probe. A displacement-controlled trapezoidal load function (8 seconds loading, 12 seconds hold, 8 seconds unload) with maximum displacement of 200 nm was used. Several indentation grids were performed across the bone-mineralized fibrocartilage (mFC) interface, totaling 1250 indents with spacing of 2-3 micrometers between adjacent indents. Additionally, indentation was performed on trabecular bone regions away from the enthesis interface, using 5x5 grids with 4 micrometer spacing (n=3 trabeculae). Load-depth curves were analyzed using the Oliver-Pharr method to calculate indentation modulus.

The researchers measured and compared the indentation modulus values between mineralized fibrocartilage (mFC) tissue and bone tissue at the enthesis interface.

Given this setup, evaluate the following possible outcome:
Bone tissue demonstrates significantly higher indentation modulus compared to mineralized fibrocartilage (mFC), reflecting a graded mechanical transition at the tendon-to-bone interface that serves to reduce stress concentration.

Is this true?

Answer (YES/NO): NO